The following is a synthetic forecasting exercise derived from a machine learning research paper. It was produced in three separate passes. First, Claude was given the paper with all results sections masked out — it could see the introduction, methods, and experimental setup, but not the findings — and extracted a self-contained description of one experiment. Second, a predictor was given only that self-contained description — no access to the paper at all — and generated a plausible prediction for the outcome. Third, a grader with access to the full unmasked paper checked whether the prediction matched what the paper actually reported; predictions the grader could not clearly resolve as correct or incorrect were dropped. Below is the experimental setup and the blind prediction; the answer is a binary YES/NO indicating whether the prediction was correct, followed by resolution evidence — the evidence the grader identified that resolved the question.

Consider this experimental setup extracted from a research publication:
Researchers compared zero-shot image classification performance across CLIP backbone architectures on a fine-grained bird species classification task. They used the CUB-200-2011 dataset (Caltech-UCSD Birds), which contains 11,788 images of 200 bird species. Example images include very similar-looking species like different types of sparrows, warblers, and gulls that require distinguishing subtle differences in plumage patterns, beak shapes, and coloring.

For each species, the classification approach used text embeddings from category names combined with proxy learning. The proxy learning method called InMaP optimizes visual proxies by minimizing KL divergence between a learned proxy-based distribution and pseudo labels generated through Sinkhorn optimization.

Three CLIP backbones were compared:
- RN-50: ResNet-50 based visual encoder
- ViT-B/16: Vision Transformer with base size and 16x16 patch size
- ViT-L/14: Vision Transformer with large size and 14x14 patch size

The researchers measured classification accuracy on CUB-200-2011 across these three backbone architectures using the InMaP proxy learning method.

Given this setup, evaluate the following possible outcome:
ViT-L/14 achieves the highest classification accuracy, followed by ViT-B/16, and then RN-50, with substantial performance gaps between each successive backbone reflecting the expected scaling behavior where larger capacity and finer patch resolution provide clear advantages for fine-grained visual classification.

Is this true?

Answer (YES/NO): YES